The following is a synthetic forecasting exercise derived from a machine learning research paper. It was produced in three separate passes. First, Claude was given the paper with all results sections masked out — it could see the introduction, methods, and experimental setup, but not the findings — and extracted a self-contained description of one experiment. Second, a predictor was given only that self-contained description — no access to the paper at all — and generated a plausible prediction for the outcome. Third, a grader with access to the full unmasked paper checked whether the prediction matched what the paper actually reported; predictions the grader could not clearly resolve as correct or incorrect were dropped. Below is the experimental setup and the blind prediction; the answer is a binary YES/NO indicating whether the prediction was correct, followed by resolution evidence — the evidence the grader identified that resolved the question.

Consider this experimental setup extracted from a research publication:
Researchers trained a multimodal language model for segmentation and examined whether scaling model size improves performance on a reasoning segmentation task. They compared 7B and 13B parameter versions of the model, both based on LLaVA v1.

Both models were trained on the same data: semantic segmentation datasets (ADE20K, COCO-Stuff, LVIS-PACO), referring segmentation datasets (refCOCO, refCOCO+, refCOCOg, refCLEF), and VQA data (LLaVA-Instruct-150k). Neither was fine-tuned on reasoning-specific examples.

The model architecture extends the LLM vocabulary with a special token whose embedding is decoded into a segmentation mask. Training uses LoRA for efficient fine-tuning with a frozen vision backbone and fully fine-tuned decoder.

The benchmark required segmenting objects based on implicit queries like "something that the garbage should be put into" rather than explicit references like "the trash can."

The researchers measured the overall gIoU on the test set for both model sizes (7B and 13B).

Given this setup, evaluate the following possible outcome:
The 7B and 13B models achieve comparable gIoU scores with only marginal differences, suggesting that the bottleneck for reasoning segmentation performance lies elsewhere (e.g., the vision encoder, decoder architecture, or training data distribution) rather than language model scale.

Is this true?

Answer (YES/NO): NO